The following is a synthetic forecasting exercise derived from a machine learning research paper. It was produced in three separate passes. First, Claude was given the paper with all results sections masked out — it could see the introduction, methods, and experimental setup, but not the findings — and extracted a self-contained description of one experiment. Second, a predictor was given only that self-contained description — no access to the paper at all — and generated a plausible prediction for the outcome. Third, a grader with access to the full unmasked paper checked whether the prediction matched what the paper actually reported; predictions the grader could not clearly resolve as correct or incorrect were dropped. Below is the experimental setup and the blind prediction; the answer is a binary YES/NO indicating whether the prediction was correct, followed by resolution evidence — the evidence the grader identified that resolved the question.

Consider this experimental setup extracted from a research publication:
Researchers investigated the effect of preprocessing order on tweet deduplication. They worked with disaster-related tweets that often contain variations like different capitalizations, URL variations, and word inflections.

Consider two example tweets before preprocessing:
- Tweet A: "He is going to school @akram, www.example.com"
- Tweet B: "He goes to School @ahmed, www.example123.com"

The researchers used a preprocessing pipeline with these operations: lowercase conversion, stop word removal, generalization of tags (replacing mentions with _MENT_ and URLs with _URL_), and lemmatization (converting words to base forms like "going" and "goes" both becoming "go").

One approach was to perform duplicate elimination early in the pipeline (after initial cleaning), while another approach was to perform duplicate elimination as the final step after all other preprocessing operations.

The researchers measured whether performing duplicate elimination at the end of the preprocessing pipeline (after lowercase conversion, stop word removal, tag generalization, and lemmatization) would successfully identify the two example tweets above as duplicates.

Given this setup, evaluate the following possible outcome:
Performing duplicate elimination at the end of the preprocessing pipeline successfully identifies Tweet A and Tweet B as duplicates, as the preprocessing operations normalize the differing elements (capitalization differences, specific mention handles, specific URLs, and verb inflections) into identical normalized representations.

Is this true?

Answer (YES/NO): YES